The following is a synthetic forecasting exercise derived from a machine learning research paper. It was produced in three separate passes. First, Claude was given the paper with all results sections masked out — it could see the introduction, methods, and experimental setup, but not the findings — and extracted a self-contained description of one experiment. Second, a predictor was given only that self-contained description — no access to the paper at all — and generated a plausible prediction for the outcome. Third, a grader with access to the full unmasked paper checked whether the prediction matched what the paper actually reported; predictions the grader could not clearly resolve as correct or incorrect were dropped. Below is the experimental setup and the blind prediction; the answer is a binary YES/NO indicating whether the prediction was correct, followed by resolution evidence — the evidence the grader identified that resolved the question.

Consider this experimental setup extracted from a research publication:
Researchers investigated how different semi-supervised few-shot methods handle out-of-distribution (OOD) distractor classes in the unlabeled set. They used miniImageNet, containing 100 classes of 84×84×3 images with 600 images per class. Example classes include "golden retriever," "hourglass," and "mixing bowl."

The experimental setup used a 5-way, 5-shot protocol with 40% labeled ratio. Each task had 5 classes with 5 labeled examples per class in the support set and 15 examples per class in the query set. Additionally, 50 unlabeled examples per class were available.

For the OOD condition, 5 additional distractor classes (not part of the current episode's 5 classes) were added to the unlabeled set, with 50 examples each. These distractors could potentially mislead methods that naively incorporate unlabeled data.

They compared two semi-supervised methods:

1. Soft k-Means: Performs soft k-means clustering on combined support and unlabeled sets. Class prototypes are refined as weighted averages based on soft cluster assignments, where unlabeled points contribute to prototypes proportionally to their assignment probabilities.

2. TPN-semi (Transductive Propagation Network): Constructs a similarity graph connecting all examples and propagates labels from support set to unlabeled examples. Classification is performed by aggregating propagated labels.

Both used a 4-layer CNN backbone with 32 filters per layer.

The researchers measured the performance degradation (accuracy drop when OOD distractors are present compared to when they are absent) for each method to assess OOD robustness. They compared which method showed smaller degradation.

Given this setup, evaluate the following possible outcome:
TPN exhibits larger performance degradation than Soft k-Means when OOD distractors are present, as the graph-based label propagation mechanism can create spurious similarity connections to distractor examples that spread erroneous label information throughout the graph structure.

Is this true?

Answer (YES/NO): YES